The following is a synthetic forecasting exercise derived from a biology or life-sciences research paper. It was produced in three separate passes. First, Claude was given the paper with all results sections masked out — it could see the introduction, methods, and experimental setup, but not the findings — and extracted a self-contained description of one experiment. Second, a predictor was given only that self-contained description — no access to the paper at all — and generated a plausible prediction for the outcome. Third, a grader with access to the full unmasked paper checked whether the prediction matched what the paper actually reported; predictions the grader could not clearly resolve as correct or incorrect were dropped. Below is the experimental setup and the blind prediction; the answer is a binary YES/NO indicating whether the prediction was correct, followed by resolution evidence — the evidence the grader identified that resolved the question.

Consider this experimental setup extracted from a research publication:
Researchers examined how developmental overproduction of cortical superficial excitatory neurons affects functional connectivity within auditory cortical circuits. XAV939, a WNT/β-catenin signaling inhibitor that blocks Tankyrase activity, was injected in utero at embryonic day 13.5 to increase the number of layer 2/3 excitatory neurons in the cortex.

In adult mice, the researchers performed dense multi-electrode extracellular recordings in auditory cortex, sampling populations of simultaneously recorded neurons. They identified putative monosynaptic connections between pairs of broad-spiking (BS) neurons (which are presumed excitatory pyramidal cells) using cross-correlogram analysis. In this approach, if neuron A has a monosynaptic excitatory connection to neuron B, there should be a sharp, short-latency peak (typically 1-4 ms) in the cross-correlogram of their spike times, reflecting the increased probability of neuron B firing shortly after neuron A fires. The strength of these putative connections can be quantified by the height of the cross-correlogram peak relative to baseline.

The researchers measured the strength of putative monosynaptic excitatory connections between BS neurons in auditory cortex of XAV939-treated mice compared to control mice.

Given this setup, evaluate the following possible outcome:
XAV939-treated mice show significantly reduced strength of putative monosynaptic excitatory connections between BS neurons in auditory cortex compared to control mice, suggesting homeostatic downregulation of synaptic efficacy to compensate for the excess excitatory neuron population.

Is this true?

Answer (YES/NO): NO